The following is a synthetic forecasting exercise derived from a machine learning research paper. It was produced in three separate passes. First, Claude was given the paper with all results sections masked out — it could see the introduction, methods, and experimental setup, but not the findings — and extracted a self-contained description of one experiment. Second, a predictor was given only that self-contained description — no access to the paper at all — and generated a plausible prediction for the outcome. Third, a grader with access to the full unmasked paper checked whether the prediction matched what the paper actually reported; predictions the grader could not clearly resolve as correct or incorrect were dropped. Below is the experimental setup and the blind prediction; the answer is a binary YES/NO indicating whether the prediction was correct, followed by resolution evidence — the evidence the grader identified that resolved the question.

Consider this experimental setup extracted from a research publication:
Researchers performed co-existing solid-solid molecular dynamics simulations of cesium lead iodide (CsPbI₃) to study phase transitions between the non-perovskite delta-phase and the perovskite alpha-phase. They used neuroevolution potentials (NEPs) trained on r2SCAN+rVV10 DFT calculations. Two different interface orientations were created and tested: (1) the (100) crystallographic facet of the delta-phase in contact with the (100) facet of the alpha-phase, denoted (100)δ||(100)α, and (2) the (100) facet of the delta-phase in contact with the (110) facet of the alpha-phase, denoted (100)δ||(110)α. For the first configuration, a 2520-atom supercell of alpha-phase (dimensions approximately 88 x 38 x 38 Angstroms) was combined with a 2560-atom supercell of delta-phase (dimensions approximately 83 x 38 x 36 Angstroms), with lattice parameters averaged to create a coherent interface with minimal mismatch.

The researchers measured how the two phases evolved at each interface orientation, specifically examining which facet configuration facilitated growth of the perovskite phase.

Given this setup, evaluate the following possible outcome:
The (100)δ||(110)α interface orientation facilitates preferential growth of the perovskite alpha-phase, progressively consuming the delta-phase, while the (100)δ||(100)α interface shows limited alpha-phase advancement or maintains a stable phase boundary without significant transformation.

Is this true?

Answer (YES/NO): NO